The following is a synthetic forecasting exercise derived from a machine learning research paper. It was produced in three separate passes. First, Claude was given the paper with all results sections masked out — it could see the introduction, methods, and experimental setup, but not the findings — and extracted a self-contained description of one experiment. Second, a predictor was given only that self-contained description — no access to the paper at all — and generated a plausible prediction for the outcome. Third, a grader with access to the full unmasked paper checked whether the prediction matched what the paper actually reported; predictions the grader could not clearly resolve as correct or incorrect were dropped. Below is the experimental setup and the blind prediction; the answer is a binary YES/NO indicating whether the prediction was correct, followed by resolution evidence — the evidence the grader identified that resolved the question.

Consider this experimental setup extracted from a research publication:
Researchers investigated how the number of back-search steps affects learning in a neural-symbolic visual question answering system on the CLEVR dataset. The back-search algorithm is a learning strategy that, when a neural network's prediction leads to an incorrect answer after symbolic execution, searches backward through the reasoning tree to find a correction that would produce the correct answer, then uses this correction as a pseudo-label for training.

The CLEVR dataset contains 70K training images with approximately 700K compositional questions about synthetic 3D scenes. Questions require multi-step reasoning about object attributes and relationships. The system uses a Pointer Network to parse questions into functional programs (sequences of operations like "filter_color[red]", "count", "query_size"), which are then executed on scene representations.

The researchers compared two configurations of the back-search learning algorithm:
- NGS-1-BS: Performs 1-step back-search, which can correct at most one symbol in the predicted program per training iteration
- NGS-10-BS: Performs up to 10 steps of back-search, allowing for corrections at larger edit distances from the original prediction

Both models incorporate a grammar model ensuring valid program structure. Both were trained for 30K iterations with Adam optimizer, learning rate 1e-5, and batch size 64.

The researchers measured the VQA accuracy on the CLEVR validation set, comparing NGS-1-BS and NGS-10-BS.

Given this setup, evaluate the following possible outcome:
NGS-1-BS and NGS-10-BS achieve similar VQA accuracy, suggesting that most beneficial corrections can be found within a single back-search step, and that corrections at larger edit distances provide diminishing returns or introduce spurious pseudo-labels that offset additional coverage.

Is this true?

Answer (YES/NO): YES